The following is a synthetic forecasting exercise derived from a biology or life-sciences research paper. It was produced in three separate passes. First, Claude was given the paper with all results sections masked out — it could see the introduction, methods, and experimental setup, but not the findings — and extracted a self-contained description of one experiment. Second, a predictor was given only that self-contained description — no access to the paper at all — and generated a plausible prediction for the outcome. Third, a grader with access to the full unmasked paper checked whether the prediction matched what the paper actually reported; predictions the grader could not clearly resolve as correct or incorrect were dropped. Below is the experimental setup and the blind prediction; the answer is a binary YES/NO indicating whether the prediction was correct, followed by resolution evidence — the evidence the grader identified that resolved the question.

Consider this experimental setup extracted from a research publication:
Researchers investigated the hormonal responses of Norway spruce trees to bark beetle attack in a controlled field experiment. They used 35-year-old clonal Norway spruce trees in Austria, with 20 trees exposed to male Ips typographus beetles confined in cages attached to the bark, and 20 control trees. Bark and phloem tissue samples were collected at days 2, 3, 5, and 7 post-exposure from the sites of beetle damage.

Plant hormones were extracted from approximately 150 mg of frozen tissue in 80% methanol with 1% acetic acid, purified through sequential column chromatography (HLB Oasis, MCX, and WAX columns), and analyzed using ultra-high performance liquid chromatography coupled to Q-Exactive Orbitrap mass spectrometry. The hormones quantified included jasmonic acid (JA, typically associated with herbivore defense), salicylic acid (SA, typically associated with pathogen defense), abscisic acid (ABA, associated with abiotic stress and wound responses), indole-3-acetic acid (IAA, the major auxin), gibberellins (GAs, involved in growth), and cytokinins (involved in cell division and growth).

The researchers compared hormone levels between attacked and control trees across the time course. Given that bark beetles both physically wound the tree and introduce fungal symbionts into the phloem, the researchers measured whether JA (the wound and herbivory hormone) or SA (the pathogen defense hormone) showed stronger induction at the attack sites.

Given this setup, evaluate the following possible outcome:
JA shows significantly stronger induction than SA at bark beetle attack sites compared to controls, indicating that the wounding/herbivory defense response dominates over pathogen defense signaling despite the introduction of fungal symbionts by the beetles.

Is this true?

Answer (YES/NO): YES